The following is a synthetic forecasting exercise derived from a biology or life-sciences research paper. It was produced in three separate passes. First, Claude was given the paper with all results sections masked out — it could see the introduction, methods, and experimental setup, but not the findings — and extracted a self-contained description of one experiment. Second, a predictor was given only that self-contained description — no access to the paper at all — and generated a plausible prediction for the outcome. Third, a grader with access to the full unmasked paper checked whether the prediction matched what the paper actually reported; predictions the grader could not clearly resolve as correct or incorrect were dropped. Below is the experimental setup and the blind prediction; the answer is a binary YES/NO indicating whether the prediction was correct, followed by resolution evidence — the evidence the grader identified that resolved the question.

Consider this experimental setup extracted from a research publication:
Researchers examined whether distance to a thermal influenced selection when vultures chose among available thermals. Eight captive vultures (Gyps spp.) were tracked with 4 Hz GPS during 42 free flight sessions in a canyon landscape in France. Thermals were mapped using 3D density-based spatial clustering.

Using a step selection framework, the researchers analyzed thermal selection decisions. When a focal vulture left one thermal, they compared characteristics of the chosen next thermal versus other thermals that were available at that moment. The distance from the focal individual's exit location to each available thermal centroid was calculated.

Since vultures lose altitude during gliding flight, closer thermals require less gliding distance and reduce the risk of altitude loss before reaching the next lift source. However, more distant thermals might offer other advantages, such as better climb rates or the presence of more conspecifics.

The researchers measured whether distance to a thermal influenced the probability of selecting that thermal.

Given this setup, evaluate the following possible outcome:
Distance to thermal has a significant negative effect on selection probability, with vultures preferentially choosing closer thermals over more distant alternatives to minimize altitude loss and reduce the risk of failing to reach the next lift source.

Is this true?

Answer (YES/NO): NO